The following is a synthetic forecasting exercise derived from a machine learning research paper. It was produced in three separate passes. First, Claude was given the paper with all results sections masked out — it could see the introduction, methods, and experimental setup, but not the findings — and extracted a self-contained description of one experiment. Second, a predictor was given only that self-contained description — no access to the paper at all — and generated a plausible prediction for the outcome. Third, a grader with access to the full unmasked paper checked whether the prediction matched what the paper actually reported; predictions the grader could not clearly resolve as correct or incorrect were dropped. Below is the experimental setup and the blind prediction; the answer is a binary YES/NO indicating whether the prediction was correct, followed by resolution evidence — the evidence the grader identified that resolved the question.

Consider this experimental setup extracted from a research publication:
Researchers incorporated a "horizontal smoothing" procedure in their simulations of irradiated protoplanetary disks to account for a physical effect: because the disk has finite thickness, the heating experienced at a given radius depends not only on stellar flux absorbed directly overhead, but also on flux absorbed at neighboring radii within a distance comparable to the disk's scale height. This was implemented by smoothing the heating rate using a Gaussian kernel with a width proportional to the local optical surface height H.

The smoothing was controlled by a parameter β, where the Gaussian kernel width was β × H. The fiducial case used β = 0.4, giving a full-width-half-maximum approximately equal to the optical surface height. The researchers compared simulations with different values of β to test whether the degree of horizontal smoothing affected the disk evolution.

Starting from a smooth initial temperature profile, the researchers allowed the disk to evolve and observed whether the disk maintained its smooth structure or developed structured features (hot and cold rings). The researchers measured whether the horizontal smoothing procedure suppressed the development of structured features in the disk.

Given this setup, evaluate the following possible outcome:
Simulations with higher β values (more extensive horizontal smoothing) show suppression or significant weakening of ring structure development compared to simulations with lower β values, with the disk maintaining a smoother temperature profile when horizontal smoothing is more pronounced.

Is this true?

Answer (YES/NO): NO